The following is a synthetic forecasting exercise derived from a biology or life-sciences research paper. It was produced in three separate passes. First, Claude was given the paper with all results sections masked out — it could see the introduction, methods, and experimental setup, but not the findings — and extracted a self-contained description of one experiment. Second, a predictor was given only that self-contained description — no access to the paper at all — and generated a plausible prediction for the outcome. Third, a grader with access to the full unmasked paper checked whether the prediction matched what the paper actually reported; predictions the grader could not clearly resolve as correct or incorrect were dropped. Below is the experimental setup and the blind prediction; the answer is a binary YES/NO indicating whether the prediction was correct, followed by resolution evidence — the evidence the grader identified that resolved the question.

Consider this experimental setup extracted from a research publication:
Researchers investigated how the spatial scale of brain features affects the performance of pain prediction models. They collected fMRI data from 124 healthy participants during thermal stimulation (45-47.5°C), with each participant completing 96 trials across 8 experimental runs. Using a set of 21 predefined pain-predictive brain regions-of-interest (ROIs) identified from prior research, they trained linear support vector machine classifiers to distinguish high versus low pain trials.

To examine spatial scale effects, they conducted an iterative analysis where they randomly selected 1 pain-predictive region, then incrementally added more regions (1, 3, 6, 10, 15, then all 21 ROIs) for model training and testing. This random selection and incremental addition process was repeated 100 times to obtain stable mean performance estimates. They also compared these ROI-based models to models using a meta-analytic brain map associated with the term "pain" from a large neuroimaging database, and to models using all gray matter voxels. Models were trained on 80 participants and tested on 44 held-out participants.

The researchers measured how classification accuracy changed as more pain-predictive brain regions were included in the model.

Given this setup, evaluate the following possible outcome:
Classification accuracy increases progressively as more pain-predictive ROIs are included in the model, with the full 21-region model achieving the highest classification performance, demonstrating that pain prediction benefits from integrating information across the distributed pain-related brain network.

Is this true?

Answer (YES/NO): YES